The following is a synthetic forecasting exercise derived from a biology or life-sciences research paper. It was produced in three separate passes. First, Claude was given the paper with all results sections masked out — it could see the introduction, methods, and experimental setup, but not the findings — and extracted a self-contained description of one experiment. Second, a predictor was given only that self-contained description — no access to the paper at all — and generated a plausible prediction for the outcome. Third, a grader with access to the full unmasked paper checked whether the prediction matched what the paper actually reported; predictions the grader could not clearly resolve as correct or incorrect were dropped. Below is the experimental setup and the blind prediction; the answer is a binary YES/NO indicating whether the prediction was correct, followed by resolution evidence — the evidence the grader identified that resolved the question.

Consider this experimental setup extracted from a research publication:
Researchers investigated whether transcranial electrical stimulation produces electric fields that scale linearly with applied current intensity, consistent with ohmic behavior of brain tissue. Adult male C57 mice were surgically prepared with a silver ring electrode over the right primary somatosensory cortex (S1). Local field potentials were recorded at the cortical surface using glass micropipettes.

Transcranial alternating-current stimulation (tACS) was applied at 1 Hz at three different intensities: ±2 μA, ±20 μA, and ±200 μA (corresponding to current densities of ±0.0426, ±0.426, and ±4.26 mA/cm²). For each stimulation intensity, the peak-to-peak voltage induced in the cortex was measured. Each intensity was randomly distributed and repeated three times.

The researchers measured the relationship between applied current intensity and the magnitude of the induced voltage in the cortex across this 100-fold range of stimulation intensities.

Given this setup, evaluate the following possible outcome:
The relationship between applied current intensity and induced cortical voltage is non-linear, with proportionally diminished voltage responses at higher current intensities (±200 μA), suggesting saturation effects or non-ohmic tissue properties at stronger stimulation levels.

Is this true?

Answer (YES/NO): NO